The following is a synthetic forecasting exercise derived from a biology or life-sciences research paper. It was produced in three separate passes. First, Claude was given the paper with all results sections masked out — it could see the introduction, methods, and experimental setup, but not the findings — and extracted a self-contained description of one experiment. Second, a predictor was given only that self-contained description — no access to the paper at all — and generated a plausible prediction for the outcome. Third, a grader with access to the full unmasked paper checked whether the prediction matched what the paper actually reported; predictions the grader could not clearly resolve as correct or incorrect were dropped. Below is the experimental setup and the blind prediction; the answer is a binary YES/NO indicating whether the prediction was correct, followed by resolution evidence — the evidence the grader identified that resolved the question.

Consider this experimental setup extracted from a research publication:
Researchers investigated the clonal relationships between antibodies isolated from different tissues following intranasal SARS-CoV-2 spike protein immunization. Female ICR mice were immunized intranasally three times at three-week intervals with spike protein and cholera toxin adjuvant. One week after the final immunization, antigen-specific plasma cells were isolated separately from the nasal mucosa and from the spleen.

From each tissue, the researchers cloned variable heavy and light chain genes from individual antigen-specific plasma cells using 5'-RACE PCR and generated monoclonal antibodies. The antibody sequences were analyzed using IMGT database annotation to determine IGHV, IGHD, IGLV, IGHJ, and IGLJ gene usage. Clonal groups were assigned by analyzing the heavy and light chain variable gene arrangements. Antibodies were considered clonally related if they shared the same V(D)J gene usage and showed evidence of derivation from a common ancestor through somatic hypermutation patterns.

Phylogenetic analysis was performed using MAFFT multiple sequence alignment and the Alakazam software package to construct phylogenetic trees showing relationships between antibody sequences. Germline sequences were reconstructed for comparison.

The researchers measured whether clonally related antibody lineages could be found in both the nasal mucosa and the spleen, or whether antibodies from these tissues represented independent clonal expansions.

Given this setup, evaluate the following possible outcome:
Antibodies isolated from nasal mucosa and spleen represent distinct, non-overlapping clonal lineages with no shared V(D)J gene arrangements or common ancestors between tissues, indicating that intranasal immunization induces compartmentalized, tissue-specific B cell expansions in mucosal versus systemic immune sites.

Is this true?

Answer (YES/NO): NO